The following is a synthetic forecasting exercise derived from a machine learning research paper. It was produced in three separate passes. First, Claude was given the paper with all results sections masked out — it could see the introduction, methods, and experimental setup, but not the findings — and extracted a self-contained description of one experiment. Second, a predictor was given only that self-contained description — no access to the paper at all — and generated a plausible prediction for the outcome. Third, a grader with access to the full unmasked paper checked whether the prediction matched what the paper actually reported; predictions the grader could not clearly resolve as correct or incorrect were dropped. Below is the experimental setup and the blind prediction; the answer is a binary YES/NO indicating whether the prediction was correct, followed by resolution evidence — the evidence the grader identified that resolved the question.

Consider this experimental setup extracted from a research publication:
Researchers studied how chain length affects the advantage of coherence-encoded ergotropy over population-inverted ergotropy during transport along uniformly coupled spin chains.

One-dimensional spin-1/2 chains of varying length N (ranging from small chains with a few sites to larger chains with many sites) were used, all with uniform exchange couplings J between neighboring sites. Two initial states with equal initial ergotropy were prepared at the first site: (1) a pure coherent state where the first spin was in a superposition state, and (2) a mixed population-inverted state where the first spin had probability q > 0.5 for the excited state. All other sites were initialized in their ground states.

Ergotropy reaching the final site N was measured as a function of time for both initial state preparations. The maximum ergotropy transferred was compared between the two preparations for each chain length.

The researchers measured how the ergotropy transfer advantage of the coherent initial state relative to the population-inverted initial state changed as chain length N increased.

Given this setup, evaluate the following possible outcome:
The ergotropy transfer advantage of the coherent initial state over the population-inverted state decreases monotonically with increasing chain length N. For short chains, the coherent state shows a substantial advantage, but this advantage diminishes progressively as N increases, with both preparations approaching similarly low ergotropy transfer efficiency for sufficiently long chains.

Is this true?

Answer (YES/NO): NO